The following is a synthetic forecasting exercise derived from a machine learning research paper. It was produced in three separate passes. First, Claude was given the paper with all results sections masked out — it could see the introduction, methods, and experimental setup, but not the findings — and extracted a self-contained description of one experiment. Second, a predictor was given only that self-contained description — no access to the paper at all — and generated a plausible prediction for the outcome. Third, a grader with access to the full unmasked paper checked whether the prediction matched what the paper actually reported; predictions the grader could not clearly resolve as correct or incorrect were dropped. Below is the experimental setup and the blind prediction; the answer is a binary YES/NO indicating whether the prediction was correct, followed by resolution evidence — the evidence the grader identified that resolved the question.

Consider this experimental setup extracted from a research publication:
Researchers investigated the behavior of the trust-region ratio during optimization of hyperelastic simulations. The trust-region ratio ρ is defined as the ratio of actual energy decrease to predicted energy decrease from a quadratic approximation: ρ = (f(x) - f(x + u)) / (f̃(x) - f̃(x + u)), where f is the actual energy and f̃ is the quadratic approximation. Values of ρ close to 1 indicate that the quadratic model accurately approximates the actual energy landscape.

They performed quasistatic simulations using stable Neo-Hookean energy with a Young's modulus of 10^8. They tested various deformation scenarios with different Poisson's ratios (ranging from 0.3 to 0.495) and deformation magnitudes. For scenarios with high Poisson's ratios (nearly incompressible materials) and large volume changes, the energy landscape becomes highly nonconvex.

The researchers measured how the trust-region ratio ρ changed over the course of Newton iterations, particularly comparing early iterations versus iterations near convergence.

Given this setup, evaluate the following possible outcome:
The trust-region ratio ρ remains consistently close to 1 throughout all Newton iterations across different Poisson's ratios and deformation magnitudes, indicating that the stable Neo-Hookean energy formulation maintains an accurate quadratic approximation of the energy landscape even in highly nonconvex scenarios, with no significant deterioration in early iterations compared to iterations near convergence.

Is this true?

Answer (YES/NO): NO